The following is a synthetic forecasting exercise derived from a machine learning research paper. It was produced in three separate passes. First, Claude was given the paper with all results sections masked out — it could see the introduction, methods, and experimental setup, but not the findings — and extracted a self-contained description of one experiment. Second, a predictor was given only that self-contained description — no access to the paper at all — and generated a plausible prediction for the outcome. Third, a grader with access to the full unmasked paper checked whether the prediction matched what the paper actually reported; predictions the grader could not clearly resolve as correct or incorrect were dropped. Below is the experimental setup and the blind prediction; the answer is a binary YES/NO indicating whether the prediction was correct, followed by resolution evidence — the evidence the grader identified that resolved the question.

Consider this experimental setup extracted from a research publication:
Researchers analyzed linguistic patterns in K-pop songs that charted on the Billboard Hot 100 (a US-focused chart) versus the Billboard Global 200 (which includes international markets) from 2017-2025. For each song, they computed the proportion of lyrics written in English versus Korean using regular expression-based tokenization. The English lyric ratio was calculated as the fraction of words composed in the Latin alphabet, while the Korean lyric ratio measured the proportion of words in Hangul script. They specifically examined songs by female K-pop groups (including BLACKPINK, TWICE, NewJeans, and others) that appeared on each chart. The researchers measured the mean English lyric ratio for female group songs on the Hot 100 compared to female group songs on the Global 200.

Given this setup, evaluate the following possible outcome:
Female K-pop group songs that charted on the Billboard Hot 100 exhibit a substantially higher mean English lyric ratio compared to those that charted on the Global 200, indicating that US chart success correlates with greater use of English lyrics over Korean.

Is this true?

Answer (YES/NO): NO